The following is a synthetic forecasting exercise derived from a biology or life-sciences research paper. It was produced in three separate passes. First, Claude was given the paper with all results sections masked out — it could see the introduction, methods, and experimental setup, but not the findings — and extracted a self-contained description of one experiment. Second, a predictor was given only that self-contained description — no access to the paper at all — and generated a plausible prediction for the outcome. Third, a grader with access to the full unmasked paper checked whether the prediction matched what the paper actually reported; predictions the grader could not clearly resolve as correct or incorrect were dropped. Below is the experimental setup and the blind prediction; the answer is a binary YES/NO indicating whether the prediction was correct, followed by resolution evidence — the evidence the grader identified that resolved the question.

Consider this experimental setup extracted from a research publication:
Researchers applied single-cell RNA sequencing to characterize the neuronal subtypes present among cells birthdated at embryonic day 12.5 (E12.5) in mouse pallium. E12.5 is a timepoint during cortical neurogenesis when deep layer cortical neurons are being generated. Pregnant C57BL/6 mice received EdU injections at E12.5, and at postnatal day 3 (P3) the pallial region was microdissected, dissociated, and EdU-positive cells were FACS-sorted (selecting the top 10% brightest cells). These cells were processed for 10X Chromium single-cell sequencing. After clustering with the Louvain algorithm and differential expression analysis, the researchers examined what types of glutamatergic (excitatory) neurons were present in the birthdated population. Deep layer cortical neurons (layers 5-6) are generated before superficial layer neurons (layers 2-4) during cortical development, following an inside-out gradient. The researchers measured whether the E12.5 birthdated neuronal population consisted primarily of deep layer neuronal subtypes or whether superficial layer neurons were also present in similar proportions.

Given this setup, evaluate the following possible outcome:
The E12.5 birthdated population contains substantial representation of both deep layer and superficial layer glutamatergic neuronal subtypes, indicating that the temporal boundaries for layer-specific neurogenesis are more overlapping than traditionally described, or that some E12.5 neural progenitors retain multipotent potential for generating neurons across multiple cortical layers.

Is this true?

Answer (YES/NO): NO